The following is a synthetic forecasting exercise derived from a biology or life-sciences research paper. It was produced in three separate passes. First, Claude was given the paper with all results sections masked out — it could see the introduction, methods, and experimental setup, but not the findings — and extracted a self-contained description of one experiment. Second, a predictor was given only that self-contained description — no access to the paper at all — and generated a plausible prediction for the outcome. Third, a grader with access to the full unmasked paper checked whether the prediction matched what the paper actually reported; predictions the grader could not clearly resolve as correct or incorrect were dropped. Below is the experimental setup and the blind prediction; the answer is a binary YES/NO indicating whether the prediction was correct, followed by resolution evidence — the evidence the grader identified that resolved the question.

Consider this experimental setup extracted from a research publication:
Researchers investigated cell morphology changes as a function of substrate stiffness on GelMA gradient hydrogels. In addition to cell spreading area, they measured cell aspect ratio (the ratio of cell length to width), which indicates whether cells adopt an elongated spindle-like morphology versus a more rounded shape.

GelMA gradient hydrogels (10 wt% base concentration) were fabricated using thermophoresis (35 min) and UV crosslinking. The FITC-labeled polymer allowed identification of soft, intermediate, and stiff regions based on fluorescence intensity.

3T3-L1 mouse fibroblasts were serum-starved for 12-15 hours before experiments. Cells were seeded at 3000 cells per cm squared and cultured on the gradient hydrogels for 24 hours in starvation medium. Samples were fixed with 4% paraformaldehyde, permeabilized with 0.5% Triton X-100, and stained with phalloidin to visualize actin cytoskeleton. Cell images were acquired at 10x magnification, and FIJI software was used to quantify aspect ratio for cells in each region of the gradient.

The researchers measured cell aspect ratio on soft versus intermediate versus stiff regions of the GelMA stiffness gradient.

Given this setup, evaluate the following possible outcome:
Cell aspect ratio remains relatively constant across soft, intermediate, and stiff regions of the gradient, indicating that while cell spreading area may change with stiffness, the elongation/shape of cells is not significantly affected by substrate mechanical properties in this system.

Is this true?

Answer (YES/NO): YES